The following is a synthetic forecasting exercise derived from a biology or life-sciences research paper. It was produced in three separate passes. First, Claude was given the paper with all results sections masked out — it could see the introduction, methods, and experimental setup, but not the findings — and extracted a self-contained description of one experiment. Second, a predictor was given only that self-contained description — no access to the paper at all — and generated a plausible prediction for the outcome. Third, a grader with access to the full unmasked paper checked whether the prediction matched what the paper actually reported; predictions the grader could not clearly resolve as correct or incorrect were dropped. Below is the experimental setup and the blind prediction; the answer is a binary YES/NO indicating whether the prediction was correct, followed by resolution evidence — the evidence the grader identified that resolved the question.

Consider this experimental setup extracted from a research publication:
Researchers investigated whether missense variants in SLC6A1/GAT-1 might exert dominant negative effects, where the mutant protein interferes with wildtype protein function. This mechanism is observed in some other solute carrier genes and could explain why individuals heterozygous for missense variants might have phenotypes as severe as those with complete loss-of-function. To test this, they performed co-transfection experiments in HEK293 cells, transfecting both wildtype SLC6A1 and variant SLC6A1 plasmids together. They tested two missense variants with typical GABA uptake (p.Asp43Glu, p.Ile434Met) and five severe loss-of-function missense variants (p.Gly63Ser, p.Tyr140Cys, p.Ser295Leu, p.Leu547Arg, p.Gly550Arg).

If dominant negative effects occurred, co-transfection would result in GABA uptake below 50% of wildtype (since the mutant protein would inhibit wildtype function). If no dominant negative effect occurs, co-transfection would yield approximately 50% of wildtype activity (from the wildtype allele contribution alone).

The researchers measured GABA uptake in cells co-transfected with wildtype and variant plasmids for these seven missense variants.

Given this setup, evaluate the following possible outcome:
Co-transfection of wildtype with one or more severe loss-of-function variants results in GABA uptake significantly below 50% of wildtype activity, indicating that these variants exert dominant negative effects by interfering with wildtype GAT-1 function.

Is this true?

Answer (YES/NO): NO